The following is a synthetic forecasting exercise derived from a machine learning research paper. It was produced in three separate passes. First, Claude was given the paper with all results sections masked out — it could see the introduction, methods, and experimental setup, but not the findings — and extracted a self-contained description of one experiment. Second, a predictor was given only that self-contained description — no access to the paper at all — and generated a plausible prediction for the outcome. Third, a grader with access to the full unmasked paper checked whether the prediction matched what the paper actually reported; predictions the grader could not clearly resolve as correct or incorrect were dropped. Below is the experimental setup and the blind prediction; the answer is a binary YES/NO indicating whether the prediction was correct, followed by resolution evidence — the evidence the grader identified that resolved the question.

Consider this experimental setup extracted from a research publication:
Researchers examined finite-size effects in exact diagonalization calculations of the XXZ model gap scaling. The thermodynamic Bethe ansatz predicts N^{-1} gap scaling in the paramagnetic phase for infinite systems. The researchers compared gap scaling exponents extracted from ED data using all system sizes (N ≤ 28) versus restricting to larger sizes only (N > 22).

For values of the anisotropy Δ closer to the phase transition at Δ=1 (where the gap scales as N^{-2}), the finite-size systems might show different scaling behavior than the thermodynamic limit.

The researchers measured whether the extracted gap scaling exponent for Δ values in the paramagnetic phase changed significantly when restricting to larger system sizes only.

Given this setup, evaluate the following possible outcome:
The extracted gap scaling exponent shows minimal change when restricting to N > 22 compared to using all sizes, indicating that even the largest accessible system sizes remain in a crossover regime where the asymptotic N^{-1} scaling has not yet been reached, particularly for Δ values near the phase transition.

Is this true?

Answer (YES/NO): NO